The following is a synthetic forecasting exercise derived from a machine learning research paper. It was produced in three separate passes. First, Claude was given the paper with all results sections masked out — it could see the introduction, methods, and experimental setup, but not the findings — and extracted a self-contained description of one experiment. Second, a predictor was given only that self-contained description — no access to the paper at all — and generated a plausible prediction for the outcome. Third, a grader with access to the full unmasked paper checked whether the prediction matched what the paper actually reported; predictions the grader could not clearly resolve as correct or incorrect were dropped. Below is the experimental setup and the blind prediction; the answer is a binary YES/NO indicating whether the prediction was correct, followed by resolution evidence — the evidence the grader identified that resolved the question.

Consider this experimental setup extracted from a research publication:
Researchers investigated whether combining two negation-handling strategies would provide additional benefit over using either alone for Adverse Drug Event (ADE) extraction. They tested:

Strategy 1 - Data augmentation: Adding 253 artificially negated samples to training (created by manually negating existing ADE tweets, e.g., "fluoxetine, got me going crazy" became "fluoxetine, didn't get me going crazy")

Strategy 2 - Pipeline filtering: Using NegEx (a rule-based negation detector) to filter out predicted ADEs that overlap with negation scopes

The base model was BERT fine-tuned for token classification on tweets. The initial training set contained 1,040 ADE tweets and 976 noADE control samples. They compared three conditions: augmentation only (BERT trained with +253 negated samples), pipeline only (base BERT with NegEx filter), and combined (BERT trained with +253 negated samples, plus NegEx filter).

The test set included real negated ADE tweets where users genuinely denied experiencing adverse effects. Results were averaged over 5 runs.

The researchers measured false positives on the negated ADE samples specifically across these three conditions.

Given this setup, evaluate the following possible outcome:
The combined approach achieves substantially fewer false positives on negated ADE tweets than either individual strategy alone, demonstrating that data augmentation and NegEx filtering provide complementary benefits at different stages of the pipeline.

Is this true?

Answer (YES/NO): YES